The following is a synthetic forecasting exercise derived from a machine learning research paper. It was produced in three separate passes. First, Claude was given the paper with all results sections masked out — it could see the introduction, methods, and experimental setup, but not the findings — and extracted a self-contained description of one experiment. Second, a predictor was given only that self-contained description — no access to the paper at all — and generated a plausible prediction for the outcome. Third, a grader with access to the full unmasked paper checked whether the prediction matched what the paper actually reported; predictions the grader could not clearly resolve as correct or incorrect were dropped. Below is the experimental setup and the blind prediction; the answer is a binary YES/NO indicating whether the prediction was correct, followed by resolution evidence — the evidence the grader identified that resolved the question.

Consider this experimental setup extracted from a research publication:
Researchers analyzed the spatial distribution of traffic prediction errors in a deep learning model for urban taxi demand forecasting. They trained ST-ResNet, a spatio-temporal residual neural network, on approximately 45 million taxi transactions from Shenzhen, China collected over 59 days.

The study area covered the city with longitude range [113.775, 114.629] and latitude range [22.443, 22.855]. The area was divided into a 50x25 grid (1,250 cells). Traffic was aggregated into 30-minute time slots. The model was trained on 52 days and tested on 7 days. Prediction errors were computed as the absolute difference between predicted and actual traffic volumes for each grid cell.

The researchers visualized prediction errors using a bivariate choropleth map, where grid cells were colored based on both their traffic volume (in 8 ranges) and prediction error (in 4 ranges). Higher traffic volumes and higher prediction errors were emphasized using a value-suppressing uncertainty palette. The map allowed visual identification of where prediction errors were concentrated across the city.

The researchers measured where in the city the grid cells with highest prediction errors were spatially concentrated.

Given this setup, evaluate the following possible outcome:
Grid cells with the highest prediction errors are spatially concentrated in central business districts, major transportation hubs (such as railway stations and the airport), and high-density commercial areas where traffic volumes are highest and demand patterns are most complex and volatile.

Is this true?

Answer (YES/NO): YES